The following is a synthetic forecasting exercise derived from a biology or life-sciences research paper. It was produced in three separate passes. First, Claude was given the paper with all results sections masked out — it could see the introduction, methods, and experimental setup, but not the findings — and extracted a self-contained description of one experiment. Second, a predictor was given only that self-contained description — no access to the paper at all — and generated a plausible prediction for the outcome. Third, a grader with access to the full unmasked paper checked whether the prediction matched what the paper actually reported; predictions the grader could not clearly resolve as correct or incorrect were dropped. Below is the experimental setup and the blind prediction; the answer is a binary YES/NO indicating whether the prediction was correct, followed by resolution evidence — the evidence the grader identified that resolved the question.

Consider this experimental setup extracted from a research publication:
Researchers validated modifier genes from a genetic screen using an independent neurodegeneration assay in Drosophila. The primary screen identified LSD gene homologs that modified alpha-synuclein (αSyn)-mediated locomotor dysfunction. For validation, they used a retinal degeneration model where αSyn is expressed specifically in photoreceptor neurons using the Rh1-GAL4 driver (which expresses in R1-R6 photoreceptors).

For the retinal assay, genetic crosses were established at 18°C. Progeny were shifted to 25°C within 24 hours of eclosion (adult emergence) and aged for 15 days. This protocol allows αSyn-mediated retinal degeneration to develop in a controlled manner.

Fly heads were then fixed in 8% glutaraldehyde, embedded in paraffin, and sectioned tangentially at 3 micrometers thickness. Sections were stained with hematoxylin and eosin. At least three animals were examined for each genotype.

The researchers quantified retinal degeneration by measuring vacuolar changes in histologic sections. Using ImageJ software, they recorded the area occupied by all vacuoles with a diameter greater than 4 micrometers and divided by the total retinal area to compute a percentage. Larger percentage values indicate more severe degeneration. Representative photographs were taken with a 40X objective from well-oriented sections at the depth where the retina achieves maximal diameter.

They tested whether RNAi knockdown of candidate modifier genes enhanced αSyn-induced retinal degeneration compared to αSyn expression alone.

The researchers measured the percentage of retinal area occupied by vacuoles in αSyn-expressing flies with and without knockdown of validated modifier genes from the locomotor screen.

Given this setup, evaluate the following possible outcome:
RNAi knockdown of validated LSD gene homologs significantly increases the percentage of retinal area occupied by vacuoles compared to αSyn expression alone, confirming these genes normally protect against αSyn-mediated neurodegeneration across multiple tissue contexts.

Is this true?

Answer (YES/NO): NO